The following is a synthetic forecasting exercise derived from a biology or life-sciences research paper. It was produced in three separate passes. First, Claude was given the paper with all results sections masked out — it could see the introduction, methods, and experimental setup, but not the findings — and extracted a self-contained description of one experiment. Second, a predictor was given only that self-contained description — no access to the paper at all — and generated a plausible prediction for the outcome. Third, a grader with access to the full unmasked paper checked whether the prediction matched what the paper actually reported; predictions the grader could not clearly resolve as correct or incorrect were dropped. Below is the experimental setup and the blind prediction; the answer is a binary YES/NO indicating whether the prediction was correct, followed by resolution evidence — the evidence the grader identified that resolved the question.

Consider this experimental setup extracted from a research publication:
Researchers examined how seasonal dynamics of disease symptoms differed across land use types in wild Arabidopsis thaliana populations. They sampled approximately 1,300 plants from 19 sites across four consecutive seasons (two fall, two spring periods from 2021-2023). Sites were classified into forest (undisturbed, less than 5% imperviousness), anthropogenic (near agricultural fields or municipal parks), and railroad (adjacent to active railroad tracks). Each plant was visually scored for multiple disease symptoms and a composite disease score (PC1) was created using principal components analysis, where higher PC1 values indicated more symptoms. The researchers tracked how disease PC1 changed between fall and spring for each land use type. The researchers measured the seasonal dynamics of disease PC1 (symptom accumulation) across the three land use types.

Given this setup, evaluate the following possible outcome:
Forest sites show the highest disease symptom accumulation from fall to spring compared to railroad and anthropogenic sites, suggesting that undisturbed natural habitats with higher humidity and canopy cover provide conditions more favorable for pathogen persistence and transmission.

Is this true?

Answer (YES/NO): YES